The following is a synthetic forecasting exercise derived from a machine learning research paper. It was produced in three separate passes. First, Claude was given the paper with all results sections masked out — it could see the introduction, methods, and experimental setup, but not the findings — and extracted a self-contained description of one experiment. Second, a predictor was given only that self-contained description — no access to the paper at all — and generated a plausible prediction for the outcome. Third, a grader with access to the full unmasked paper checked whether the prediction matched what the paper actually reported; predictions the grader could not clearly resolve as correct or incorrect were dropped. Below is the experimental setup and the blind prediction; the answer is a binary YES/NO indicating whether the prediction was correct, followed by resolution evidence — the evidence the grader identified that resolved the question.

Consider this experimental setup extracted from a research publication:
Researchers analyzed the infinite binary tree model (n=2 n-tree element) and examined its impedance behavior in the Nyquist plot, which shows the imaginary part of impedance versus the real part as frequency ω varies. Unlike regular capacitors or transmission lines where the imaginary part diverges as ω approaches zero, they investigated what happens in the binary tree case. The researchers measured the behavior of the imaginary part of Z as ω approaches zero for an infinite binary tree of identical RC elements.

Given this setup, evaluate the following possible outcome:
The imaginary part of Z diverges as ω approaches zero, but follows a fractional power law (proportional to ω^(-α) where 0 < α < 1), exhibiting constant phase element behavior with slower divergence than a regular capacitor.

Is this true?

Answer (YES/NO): NO